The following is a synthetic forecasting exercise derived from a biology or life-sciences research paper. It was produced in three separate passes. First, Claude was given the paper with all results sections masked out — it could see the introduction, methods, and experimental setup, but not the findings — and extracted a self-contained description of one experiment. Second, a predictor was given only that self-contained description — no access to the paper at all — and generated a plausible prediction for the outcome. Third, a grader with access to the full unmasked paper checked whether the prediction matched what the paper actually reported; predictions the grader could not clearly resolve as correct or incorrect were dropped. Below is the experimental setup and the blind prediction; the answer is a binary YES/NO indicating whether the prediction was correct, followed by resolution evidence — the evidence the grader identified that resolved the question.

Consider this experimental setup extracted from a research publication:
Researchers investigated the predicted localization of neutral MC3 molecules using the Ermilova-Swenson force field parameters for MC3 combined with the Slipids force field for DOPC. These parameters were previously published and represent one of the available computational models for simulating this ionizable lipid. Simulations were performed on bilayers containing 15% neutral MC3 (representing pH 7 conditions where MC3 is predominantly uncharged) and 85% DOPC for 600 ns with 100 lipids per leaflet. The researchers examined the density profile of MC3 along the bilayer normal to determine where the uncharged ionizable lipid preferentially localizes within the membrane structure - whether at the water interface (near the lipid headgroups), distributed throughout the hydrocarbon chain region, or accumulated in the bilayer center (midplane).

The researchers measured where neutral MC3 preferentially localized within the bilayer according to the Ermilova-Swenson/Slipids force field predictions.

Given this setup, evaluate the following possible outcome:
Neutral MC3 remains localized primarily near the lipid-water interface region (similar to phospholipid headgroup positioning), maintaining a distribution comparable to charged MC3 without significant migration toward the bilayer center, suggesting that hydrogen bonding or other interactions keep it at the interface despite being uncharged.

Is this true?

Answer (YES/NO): YES